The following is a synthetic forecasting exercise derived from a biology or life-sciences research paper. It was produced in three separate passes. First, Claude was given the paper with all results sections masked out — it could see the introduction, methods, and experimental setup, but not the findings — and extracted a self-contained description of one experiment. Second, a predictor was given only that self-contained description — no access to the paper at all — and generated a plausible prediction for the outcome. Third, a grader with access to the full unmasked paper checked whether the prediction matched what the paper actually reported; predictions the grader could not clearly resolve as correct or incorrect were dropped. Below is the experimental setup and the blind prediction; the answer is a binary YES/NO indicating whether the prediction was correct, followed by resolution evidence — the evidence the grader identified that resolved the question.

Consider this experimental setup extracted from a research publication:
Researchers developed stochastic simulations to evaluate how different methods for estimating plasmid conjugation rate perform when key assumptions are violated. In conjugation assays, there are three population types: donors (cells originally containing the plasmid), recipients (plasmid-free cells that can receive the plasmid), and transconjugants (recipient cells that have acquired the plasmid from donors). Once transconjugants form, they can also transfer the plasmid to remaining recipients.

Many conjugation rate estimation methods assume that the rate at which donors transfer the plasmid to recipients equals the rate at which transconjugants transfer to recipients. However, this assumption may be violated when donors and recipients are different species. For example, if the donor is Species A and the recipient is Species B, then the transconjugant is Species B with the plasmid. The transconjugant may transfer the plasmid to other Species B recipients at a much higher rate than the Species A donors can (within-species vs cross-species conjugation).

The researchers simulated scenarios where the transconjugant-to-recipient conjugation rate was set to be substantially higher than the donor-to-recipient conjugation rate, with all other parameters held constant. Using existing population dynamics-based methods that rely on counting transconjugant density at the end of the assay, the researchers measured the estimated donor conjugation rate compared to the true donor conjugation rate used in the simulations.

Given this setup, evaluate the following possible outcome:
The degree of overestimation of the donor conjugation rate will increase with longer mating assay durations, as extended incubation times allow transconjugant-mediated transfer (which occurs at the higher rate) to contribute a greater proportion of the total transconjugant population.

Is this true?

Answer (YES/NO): YES